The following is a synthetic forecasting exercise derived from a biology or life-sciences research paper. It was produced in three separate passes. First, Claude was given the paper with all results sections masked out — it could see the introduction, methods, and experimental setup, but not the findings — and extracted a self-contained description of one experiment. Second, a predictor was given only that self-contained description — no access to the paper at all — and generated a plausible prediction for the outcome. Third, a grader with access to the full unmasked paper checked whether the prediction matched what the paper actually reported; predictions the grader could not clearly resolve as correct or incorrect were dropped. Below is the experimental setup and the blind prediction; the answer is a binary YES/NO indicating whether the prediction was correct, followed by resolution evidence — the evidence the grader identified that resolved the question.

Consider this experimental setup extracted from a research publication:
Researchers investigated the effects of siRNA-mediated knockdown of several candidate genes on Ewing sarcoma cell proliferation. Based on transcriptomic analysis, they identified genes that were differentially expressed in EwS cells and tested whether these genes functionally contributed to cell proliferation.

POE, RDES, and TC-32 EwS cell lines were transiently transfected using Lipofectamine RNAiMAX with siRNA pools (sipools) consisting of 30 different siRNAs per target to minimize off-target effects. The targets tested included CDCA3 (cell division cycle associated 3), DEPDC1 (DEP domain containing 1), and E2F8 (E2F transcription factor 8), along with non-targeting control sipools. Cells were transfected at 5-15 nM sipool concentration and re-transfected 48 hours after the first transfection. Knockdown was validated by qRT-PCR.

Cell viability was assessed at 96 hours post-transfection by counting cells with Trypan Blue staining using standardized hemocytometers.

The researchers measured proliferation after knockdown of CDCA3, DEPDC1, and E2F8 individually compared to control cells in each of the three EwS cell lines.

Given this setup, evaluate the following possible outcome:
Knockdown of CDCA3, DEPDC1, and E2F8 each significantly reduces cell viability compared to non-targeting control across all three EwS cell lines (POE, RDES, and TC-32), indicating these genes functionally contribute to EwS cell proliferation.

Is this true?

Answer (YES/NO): NO